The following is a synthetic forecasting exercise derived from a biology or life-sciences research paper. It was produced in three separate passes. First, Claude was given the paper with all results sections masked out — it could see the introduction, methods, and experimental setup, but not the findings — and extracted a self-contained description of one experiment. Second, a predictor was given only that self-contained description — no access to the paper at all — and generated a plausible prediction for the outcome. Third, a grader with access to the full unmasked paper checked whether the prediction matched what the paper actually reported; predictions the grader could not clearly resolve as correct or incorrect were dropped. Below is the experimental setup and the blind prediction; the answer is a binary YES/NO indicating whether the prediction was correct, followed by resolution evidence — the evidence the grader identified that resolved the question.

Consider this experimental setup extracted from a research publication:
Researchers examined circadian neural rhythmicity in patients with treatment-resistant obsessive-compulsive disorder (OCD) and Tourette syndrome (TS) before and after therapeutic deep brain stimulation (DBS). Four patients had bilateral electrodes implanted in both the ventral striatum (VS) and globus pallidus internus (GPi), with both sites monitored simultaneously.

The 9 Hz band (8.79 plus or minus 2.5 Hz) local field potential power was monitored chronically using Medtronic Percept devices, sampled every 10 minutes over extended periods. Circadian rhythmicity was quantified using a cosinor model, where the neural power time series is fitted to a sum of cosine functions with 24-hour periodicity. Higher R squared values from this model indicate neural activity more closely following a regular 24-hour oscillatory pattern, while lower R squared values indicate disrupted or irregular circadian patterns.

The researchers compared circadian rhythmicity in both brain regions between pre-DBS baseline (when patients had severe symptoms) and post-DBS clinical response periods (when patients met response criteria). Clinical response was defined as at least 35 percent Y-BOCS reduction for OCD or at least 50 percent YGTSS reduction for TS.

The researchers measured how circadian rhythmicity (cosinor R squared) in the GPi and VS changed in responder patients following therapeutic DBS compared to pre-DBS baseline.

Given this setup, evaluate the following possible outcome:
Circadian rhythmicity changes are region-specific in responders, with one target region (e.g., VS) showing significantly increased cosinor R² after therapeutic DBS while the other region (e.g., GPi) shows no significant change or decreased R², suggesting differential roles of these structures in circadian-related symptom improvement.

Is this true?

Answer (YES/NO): NO